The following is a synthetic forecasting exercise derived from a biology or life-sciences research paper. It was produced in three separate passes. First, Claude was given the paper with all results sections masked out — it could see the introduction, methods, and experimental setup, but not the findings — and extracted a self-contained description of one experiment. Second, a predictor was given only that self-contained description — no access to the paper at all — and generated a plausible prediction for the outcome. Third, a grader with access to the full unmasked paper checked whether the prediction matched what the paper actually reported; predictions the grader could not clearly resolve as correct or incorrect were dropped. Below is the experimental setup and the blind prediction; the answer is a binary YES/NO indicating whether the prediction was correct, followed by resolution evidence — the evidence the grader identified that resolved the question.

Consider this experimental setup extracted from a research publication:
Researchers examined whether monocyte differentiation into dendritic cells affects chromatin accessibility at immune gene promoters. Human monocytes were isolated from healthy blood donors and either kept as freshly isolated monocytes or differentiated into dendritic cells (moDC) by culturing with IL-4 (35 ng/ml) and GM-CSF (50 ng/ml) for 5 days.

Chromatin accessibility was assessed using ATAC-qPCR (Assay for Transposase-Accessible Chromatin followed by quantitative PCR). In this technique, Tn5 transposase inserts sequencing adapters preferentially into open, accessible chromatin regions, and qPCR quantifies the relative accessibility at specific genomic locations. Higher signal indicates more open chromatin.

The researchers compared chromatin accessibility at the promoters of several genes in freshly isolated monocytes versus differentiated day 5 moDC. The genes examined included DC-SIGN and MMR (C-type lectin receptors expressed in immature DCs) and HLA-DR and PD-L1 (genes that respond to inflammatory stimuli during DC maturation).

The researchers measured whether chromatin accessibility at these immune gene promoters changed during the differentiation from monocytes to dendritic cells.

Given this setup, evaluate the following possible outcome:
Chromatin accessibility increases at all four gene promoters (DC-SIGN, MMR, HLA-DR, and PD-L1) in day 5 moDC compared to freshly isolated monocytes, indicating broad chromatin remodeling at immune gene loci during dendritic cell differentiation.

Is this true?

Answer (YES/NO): NO